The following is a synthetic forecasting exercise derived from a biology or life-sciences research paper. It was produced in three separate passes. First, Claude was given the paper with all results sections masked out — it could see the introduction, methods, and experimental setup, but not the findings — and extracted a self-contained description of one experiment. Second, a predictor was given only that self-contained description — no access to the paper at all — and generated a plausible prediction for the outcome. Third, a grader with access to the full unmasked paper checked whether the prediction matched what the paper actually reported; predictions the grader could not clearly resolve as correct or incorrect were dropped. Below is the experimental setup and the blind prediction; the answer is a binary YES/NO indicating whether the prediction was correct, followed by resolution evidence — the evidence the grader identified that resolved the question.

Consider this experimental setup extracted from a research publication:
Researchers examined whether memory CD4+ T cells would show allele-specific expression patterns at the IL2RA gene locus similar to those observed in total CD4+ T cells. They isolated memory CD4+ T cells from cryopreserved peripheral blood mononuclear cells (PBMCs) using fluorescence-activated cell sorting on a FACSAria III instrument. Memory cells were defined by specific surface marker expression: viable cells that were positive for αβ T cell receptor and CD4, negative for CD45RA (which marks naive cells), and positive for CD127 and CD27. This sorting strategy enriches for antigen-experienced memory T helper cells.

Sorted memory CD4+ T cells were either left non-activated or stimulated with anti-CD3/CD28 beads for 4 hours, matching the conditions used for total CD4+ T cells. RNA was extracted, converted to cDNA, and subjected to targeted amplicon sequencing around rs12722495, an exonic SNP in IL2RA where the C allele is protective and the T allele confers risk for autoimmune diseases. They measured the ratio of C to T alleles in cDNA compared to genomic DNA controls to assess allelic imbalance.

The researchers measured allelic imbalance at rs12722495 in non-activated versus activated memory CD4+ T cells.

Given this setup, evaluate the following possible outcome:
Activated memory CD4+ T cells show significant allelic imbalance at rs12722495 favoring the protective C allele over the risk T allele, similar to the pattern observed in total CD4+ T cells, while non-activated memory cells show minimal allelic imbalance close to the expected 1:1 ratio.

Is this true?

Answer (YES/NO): NO